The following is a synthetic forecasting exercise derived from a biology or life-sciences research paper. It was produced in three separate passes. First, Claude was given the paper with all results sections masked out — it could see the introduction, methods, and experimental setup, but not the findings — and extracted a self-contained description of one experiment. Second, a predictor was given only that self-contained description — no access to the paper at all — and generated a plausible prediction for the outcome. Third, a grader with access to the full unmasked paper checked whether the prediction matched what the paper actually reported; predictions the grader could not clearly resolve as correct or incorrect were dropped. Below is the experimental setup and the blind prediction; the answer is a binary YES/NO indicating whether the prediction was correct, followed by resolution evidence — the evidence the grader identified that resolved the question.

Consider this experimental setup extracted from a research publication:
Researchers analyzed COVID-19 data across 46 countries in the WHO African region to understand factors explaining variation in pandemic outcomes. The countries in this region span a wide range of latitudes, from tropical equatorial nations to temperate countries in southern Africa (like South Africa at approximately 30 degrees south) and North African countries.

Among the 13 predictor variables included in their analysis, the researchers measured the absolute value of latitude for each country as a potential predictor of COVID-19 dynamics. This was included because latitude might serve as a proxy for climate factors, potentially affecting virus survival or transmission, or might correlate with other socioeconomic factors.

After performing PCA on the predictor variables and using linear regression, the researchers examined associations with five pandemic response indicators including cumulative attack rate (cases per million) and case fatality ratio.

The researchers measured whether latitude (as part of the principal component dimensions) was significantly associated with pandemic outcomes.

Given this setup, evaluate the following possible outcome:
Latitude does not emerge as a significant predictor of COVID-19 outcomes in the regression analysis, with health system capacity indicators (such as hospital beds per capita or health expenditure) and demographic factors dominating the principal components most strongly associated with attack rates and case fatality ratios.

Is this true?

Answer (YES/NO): NO